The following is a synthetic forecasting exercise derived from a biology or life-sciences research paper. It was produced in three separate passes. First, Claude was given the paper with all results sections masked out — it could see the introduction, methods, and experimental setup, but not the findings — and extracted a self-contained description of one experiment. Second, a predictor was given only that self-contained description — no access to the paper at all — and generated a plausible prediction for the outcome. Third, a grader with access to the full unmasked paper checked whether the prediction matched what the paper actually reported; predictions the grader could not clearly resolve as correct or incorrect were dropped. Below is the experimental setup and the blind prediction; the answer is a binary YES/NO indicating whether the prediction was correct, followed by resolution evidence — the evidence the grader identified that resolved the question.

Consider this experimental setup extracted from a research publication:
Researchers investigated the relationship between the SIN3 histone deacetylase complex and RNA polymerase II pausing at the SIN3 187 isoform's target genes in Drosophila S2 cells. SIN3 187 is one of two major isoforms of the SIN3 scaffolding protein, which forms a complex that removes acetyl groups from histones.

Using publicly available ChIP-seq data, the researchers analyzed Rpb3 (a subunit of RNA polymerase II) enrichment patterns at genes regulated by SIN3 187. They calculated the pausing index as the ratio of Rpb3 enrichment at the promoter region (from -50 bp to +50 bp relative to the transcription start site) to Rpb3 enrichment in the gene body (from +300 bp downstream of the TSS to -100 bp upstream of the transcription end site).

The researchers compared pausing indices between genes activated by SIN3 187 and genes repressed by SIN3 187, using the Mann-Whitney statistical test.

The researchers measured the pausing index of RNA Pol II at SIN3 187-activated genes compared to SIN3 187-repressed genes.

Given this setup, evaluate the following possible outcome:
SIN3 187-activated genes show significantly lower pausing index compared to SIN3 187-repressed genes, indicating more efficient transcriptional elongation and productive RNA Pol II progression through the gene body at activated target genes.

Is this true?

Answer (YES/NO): YES